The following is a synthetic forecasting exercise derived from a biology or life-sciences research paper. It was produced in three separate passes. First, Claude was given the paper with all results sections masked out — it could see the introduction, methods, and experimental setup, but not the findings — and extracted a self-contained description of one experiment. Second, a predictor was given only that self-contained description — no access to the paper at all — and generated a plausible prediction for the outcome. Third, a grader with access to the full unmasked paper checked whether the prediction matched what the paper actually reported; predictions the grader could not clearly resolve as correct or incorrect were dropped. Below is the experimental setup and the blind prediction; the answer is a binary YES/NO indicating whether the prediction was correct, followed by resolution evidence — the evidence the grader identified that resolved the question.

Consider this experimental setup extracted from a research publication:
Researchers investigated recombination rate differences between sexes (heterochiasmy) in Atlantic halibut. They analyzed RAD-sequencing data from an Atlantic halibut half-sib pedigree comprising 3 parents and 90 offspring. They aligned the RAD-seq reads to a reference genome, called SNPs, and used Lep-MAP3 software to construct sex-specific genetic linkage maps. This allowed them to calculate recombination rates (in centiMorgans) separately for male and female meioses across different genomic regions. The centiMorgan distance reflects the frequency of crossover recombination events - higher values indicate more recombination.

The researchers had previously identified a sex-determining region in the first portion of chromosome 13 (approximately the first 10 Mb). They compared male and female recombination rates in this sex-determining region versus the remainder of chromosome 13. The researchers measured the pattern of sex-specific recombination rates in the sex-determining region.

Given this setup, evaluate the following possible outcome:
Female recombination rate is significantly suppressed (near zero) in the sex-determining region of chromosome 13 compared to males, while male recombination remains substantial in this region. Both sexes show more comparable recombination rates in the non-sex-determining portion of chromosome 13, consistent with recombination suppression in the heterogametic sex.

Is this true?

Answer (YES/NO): NO